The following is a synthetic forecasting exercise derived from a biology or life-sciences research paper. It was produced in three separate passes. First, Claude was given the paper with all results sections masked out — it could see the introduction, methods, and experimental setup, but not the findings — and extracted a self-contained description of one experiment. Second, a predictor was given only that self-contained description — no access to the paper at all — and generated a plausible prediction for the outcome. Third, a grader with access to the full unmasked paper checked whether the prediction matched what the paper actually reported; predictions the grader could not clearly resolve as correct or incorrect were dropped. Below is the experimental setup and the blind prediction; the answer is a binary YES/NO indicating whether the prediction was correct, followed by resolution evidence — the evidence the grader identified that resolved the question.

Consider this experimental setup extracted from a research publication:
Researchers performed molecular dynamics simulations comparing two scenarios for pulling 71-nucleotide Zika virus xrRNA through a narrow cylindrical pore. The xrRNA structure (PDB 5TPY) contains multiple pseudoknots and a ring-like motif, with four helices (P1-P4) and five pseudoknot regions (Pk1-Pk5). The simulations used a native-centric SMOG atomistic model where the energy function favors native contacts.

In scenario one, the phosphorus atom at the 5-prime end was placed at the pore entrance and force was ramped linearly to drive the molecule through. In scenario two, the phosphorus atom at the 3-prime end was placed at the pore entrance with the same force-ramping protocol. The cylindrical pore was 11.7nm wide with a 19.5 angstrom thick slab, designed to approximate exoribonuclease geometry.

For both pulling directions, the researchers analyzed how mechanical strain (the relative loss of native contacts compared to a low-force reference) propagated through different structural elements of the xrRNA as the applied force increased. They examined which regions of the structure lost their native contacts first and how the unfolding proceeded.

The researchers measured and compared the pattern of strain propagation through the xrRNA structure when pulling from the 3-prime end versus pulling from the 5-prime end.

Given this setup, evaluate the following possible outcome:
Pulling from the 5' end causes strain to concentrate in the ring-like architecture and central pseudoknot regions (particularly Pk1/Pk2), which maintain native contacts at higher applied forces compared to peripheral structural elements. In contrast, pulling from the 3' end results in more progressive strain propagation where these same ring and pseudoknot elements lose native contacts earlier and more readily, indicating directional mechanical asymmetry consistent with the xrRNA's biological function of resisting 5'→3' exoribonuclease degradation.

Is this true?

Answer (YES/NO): NO